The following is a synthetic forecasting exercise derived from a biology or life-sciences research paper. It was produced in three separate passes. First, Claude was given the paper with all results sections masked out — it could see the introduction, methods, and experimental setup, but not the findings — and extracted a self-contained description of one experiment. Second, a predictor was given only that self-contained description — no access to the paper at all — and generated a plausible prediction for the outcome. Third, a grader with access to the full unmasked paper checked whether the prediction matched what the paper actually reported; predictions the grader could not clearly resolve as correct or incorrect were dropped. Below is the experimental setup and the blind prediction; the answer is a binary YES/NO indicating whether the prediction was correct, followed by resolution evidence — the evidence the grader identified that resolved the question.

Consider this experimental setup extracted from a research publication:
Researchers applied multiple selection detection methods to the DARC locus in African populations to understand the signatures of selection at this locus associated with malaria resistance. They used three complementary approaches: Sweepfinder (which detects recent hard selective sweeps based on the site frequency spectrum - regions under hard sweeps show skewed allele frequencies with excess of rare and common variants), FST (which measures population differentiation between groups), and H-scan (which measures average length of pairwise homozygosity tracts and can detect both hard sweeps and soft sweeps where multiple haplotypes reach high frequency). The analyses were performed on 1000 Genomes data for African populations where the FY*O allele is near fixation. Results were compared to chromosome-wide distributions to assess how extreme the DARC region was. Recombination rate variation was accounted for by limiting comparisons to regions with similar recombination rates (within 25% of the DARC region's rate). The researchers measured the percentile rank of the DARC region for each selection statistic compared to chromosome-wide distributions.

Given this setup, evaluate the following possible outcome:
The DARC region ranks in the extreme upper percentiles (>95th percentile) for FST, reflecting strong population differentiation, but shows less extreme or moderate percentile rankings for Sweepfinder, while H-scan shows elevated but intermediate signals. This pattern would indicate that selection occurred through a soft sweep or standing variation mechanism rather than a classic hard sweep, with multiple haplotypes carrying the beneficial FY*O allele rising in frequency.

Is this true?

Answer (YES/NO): NO